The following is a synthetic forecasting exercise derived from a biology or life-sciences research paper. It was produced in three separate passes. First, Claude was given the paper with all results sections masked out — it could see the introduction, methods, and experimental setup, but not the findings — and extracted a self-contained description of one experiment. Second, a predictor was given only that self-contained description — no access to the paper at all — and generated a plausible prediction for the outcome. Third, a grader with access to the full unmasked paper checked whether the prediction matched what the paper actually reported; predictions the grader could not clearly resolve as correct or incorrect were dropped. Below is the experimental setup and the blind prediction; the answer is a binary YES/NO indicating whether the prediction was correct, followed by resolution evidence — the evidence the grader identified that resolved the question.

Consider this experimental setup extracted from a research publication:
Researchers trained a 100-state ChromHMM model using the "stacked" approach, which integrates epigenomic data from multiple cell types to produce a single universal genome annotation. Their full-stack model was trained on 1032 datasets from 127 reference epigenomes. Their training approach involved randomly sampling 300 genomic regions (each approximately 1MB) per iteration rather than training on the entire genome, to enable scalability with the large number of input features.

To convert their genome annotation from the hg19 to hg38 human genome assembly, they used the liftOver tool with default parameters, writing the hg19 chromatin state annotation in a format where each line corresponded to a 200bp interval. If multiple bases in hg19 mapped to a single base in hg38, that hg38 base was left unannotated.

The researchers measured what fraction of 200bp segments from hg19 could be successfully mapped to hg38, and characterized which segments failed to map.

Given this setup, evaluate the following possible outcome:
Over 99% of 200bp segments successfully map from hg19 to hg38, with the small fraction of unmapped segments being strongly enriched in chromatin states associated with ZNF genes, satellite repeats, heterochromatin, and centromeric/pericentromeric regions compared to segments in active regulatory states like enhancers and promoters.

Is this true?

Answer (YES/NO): NO